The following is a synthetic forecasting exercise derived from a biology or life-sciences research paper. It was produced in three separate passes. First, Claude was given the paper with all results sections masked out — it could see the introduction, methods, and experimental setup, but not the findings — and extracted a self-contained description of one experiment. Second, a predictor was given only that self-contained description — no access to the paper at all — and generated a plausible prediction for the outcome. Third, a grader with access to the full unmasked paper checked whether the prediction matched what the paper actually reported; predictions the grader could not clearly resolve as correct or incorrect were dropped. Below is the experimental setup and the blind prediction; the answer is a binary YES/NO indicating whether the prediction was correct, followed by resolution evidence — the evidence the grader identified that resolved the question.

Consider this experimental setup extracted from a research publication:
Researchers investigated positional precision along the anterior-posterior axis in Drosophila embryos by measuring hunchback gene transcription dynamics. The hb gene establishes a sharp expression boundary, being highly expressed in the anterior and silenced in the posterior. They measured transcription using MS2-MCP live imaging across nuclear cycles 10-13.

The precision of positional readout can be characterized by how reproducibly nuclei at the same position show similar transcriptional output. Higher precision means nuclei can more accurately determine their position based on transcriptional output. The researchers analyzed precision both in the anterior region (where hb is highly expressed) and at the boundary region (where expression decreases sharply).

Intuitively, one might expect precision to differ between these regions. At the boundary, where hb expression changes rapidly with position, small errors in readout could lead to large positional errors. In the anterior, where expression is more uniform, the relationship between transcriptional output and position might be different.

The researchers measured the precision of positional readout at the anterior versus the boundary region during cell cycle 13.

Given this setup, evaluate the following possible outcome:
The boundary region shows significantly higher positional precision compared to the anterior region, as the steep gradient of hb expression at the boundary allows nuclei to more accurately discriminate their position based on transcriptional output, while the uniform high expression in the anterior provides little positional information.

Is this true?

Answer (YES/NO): NO